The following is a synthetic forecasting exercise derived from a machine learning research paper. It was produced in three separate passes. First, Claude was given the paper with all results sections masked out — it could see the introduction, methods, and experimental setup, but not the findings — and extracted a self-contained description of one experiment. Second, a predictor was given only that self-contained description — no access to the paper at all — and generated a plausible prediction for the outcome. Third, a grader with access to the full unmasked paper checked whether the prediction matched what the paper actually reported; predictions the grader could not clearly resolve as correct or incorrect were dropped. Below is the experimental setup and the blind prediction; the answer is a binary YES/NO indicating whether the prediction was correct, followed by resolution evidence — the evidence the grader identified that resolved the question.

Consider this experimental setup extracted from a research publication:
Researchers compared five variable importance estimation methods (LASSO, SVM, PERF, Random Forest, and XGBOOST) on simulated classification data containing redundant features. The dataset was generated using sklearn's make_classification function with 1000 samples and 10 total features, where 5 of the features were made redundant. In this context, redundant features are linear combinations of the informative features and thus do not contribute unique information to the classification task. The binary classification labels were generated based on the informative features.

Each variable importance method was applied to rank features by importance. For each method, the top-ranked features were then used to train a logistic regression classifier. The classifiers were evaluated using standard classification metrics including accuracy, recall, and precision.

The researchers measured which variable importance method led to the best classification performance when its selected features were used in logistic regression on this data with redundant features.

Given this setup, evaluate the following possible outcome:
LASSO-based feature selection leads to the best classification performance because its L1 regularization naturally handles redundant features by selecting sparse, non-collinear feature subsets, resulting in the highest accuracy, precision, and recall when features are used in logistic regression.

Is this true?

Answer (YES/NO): NO